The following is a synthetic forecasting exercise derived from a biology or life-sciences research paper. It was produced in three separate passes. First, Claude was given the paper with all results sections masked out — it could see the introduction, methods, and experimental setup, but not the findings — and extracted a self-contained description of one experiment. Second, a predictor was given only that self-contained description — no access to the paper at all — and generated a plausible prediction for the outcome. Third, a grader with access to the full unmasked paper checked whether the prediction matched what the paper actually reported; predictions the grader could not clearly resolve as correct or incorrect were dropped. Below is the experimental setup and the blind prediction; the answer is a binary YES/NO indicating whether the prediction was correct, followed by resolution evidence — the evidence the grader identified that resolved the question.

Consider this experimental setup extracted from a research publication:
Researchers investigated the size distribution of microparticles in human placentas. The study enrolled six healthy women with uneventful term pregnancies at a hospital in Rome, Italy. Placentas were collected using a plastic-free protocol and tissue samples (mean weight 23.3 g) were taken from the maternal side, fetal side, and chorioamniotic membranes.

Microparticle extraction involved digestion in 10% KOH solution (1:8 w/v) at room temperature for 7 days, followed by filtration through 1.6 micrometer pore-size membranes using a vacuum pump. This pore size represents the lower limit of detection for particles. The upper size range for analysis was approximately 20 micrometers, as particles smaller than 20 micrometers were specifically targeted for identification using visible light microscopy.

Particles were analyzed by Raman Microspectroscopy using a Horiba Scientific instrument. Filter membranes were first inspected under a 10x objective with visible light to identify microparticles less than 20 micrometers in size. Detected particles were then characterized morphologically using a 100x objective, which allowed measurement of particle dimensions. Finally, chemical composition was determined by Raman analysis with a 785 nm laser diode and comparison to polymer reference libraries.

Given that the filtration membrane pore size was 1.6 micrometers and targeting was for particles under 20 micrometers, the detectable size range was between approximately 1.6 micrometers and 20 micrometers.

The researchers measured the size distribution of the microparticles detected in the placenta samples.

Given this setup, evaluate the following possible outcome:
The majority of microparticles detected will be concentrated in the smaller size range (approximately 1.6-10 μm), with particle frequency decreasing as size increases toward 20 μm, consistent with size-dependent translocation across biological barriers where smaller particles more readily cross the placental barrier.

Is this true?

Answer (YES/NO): NO